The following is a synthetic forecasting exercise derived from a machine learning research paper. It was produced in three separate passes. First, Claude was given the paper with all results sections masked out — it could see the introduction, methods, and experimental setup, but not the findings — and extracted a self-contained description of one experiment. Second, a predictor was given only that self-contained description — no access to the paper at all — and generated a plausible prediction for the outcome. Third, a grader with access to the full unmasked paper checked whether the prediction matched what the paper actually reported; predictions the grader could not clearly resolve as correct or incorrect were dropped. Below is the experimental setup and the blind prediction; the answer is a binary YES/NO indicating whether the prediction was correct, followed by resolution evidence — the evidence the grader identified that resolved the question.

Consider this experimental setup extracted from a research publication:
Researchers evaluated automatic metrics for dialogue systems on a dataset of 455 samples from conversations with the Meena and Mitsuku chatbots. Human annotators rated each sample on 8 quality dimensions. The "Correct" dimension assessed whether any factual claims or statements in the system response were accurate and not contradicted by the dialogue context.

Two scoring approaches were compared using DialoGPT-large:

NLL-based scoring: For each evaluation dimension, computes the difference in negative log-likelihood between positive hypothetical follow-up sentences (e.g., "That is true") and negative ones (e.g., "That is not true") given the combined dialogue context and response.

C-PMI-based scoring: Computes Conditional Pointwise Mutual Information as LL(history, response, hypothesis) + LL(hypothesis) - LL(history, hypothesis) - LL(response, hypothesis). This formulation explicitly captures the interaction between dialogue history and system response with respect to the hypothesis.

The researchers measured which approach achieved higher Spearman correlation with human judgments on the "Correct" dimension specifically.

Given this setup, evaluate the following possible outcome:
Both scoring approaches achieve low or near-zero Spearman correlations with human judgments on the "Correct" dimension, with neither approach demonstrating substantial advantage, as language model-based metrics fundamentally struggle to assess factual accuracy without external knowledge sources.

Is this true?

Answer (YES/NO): NO